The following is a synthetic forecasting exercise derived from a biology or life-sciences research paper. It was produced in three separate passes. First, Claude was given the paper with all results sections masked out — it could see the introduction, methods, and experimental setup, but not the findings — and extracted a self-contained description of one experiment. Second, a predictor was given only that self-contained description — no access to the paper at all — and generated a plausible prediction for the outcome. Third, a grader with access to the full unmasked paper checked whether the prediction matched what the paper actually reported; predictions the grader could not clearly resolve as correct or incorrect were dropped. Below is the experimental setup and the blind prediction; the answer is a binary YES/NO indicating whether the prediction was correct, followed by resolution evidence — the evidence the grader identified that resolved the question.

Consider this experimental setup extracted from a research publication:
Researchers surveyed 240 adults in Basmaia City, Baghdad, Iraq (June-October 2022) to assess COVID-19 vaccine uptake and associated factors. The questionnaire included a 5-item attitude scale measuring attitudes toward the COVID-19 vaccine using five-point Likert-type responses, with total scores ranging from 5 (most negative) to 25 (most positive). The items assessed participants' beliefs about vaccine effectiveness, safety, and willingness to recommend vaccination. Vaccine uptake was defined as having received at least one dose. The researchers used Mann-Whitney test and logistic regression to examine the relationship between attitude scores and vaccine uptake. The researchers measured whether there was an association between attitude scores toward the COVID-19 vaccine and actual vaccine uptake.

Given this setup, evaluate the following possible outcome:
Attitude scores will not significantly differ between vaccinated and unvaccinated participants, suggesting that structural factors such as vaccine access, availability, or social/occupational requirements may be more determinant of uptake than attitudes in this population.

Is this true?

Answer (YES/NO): NO